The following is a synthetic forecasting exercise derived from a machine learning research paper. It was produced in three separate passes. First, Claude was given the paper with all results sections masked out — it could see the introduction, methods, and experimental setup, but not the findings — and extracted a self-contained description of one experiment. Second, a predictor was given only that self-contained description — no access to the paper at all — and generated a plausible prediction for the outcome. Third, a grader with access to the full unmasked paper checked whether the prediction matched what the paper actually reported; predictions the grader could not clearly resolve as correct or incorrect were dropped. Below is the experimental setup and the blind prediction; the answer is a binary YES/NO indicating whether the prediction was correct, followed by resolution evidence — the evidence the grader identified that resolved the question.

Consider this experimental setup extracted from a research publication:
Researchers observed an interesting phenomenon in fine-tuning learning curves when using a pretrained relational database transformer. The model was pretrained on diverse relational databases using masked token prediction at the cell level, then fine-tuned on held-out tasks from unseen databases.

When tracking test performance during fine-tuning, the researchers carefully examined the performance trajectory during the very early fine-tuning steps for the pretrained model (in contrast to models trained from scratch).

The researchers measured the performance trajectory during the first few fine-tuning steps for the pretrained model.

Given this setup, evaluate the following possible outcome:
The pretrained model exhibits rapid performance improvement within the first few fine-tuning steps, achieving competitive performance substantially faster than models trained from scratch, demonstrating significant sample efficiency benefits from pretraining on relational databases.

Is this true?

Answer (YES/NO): NO